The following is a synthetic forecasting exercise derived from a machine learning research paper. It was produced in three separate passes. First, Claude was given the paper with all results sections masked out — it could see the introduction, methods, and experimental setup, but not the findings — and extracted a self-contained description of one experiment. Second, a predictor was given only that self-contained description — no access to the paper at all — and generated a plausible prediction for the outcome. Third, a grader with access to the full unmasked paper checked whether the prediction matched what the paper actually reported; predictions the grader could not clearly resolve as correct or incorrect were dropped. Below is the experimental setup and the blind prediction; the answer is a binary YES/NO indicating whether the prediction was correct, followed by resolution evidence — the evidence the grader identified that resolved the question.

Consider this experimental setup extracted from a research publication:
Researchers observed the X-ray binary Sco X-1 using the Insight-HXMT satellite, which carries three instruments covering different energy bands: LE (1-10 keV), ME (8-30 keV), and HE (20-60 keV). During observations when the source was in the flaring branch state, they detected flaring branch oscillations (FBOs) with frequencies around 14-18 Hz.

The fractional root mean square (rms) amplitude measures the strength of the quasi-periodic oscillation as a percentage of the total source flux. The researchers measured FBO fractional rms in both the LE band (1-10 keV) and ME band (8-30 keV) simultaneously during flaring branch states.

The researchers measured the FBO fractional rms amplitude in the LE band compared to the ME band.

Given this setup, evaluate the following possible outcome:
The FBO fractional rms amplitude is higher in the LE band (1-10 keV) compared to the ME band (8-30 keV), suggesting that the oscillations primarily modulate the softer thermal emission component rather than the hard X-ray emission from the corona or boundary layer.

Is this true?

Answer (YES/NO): NO